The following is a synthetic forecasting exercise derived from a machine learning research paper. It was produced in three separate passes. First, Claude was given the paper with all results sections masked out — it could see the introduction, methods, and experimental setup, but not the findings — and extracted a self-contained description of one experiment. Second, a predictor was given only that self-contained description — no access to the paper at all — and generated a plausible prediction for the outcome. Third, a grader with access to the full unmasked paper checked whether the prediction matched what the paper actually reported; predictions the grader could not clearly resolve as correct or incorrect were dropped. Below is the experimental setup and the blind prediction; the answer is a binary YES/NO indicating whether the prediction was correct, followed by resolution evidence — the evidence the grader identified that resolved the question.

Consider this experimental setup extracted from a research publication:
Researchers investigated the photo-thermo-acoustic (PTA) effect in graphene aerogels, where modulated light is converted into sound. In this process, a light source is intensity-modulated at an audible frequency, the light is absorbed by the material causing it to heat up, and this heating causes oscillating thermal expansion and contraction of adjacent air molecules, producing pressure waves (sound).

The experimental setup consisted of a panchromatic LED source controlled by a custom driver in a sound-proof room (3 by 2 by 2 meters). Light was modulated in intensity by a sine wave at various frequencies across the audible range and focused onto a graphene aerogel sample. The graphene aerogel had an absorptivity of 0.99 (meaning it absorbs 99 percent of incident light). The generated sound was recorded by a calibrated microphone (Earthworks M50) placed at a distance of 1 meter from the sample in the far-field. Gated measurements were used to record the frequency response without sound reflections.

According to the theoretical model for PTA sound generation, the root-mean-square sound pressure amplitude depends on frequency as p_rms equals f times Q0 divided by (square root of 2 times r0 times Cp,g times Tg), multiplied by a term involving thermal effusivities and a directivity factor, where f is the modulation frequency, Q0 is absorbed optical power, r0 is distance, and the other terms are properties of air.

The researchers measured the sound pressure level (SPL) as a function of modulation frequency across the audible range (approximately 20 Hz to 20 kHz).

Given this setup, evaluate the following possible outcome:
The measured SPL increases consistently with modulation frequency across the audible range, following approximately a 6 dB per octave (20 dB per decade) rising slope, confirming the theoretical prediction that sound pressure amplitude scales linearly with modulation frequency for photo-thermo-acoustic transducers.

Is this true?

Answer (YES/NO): NO